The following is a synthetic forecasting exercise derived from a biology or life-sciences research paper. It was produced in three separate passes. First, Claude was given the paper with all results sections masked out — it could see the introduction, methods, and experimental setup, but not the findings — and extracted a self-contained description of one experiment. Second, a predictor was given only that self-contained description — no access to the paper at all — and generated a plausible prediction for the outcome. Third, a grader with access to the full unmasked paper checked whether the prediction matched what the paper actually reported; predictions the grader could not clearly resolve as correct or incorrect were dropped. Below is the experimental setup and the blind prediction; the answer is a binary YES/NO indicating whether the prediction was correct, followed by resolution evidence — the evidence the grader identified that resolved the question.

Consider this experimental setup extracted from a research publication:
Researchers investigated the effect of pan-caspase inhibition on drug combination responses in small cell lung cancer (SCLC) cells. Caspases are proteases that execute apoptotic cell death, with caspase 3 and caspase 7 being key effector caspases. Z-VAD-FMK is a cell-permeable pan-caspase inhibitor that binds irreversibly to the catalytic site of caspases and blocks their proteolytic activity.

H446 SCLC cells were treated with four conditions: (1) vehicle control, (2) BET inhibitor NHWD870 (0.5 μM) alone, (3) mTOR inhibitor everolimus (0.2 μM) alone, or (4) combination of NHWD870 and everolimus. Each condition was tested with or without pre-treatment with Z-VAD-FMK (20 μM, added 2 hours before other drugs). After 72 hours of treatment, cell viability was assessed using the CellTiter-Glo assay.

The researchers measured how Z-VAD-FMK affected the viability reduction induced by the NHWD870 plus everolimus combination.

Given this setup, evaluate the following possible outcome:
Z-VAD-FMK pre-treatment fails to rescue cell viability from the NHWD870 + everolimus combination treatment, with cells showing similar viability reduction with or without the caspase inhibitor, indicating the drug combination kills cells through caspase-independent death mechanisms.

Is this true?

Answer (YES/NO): NO